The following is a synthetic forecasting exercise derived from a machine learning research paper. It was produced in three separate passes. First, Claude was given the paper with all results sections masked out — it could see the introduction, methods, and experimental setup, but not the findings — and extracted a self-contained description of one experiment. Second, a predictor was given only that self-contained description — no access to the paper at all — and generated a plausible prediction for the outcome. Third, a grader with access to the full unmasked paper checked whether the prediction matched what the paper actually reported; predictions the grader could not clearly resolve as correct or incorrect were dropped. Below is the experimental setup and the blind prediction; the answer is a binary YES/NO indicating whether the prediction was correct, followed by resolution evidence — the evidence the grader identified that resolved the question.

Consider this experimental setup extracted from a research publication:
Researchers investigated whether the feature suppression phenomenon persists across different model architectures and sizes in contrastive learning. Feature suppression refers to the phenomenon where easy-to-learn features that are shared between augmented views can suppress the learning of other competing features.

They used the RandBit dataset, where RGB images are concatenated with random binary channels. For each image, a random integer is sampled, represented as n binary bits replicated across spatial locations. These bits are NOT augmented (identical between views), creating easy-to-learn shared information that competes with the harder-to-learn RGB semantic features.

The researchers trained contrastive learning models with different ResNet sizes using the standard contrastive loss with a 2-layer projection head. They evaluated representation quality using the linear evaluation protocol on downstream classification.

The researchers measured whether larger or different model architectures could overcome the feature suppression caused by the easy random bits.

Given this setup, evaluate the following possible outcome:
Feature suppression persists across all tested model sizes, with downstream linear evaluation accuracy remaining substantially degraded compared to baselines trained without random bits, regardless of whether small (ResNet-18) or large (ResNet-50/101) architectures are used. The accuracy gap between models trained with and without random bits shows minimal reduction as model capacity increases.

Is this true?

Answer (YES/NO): YES